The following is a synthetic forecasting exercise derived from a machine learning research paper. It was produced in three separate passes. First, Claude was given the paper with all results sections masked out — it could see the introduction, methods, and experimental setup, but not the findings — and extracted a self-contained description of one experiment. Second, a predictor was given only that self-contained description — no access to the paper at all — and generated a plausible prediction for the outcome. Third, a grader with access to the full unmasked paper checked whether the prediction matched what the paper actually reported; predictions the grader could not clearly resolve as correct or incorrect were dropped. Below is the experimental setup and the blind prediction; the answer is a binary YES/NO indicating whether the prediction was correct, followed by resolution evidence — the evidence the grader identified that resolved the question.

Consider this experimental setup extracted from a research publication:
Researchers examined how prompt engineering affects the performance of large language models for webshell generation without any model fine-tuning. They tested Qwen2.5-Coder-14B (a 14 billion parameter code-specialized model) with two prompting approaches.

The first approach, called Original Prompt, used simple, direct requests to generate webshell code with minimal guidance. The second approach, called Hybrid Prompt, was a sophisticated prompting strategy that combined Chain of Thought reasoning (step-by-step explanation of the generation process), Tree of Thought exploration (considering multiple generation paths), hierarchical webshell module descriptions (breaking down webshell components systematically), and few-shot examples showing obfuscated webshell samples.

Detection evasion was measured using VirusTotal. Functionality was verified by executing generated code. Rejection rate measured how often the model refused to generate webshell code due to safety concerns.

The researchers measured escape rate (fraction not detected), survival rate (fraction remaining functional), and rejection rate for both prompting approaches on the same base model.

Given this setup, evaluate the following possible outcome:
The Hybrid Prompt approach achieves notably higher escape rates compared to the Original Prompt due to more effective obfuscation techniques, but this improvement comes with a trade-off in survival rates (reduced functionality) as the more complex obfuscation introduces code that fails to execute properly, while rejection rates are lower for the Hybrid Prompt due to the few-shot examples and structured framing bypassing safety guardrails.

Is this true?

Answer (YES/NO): NO